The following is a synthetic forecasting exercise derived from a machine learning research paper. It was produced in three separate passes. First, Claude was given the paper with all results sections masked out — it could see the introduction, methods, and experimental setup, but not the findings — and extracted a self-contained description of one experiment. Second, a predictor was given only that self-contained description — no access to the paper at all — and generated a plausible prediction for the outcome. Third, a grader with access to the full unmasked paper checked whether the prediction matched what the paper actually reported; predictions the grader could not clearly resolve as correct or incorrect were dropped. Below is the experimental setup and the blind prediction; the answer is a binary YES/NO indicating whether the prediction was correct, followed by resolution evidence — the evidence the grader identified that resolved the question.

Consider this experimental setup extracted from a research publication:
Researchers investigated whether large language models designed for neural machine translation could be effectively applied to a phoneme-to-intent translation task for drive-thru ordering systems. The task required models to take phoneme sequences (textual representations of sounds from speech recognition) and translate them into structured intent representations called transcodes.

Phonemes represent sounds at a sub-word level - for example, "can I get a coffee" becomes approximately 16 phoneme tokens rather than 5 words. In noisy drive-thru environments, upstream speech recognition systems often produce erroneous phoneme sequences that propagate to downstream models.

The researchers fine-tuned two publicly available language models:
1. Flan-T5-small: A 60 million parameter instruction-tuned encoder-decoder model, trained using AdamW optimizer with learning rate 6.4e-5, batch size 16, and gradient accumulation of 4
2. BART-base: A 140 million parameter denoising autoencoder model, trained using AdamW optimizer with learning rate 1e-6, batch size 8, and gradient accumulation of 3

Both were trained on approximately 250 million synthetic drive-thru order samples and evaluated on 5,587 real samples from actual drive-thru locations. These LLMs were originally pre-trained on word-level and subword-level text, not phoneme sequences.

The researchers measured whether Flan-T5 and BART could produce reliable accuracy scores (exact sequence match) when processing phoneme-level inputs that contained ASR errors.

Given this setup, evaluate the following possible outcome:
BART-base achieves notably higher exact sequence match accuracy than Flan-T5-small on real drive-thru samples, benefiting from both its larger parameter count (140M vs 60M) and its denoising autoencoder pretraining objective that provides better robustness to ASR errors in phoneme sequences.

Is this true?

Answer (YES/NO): NO